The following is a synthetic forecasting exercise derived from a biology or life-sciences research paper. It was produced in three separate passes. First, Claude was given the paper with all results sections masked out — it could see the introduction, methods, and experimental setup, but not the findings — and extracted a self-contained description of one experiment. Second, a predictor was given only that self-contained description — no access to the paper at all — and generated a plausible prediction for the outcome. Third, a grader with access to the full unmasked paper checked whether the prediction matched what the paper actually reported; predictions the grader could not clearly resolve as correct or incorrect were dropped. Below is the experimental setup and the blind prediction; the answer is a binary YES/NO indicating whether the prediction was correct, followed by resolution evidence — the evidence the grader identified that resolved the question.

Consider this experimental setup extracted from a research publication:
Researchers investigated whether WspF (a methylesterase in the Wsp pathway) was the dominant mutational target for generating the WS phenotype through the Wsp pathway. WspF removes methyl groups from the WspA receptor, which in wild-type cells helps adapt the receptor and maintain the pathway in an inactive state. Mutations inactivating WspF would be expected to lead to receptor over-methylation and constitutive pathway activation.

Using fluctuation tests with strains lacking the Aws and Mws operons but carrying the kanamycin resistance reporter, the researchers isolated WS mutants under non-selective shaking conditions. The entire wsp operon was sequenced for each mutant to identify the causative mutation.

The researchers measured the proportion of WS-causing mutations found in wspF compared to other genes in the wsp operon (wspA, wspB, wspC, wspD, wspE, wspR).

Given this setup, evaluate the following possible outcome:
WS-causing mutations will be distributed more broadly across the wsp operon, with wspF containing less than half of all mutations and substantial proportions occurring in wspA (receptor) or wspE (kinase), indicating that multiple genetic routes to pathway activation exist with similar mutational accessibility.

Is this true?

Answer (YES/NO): YES